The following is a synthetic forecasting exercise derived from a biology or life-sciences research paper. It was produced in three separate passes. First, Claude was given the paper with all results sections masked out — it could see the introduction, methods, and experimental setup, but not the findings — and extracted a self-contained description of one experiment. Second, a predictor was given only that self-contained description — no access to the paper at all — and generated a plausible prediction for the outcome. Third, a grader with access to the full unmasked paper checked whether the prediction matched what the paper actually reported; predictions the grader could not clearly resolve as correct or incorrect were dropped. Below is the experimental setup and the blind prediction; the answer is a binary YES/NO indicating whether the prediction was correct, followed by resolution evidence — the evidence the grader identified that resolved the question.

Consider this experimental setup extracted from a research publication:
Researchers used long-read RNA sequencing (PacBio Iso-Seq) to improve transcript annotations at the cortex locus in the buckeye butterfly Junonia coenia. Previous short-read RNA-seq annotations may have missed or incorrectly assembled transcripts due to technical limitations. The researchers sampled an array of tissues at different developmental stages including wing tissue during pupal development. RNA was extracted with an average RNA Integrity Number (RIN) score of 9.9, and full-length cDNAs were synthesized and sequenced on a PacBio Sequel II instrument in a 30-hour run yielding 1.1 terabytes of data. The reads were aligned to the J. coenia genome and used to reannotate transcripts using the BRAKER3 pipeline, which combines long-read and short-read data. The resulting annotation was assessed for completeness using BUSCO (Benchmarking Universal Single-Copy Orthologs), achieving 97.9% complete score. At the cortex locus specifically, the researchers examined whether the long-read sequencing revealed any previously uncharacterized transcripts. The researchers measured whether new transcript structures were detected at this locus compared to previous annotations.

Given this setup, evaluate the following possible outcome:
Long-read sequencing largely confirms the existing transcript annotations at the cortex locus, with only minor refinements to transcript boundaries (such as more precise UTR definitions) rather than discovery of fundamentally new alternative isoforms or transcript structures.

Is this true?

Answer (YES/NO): NO